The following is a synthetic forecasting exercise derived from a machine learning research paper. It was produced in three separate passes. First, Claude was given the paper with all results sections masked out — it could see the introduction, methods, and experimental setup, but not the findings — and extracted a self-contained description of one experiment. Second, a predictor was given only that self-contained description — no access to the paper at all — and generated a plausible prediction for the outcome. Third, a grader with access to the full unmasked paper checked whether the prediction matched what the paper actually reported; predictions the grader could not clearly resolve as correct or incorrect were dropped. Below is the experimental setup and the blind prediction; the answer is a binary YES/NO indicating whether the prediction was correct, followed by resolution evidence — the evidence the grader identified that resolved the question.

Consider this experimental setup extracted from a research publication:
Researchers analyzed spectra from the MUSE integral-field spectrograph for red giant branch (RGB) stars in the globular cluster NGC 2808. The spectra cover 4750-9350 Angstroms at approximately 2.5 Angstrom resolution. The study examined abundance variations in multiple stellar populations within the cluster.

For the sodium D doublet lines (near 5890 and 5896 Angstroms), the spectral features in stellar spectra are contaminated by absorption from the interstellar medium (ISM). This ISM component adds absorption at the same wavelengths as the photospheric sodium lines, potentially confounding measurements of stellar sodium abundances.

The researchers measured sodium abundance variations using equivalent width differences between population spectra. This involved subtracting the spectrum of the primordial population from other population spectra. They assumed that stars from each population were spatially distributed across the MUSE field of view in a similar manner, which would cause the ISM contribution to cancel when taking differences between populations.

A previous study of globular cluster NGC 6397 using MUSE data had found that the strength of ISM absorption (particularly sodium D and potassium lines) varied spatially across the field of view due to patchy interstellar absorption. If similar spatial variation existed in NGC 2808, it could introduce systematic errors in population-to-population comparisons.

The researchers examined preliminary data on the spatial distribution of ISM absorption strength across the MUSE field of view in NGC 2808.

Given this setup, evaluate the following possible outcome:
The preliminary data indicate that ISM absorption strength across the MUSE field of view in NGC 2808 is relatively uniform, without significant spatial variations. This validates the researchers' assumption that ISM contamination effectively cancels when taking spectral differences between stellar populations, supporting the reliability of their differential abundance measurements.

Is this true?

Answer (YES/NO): YES